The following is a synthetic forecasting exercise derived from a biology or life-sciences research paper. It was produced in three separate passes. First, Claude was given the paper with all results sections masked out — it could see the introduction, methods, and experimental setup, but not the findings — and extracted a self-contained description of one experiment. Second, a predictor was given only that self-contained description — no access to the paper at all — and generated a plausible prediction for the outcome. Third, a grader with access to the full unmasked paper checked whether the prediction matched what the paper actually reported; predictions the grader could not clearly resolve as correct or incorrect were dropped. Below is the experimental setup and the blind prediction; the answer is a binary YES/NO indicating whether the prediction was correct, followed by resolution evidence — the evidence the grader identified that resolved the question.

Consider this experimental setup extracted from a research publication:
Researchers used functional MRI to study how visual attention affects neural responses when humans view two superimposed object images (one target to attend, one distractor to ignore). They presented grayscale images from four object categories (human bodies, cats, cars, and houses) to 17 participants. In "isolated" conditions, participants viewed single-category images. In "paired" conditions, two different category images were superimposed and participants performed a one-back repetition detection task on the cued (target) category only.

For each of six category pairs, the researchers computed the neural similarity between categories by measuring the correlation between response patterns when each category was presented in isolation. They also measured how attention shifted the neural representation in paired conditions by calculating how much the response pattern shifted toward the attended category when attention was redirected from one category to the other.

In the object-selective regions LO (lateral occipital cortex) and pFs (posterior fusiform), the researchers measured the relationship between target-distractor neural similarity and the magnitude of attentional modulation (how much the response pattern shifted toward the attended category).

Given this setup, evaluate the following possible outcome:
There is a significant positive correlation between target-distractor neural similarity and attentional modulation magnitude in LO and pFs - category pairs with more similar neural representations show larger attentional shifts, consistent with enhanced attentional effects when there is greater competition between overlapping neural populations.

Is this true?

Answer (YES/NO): NO